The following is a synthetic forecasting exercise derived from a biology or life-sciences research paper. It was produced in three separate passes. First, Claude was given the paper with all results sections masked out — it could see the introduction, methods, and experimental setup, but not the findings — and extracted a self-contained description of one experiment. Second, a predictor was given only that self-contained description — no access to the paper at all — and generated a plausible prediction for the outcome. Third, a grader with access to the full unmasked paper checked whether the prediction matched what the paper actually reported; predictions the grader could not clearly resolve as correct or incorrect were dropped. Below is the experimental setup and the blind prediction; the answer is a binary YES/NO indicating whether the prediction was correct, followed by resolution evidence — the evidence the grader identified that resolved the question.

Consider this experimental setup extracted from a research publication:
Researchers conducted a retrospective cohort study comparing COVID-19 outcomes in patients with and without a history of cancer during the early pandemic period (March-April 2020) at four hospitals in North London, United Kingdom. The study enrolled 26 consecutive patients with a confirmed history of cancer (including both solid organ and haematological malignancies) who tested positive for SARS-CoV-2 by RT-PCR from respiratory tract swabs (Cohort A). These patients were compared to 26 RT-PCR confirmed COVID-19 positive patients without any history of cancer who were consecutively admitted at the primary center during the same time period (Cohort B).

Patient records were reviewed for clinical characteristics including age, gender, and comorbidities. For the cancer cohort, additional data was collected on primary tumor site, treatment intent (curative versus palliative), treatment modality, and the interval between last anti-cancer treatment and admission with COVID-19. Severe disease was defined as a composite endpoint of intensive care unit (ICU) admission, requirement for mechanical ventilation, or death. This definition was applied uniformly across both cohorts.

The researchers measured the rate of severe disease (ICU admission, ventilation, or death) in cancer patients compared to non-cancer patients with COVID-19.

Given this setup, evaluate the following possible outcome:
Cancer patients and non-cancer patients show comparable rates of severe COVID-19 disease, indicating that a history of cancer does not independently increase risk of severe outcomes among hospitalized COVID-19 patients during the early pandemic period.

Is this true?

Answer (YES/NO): YES